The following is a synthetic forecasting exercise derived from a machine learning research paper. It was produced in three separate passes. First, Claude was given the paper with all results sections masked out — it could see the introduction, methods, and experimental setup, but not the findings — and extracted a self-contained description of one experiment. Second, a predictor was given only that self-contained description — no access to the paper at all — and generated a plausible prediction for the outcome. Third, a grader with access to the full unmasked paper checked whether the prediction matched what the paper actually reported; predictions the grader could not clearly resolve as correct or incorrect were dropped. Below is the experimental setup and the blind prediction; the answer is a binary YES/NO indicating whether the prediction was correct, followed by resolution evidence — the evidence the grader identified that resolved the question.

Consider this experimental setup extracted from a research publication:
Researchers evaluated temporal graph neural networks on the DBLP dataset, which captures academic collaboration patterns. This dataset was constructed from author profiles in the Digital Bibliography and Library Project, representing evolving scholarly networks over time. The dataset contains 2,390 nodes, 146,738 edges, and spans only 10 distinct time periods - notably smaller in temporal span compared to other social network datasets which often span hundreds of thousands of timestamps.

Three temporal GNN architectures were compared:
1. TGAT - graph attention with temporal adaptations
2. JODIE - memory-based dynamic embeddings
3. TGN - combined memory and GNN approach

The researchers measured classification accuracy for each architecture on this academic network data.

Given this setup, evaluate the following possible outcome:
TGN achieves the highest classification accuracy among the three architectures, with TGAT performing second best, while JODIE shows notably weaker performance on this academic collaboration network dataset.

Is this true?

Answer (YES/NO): NO